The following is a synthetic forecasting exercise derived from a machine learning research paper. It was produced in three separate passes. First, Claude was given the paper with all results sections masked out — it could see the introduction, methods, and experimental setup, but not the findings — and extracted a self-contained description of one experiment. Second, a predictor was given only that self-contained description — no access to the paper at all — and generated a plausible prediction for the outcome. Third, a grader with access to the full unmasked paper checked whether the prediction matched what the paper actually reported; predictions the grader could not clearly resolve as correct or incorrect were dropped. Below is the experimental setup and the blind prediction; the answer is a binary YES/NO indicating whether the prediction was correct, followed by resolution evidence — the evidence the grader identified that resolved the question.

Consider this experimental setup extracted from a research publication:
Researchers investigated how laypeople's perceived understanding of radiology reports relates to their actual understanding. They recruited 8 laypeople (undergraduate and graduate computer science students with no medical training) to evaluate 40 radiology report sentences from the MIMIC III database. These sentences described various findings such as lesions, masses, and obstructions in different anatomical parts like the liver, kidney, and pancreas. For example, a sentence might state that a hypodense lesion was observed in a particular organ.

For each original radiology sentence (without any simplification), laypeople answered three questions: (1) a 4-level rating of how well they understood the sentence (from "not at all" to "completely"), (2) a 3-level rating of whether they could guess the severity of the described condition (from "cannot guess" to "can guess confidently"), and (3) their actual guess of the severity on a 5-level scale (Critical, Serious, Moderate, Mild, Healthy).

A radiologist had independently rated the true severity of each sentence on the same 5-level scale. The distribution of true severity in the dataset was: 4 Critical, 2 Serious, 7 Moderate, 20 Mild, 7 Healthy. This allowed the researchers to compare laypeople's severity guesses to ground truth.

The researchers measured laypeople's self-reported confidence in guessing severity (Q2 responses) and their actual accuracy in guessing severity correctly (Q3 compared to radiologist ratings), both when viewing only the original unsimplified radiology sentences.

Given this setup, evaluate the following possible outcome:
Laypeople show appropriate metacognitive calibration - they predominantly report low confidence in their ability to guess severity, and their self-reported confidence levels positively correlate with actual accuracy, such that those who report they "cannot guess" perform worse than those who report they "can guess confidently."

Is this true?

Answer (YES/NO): YES